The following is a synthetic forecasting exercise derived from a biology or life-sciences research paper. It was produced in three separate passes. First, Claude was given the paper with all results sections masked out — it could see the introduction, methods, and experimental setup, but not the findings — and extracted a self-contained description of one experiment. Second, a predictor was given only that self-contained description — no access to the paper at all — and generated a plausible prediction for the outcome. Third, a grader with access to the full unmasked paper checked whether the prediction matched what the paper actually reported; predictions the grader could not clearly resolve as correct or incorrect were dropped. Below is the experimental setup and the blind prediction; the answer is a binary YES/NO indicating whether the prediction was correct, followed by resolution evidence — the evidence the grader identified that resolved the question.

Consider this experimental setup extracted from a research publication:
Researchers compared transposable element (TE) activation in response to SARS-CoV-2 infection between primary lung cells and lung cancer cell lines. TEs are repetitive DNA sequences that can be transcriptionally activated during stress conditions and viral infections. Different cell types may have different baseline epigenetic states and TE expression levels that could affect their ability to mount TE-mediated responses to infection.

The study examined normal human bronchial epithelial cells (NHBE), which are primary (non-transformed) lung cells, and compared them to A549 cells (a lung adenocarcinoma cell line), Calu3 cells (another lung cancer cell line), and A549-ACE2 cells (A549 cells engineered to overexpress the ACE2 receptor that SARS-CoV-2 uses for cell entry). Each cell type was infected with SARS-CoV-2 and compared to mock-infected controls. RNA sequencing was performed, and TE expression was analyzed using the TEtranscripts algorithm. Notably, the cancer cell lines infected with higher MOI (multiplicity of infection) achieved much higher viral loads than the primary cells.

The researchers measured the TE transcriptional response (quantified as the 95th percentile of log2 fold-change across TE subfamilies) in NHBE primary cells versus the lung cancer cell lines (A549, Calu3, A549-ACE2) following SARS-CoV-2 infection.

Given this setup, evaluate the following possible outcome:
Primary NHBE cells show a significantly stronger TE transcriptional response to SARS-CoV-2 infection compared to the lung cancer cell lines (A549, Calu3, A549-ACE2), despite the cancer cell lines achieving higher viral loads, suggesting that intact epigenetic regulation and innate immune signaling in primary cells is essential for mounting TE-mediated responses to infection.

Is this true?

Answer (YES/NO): NO